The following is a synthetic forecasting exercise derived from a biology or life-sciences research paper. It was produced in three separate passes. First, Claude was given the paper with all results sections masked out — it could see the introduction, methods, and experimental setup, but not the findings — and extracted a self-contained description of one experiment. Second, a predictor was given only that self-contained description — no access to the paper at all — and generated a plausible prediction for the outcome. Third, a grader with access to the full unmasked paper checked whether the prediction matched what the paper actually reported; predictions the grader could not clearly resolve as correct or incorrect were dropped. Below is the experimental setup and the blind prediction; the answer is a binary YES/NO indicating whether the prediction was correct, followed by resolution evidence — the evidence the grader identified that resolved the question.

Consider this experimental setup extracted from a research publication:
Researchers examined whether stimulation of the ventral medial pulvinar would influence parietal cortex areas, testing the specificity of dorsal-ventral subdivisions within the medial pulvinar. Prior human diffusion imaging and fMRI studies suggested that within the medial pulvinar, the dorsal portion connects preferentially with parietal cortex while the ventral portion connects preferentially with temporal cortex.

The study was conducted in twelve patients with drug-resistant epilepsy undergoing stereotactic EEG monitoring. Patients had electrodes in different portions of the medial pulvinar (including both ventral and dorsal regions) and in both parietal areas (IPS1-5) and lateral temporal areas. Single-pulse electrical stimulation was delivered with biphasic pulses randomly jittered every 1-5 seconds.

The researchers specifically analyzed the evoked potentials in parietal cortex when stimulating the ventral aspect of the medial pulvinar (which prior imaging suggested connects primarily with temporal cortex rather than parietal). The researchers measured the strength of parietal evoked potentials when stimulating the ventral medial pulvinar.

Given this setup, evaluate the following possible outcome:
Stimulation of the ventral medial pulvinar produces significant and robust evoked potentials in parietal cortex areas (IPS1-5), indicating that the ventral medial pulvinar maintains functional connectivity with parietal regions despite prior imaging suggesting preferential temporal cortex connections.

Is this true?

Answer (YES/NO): NO